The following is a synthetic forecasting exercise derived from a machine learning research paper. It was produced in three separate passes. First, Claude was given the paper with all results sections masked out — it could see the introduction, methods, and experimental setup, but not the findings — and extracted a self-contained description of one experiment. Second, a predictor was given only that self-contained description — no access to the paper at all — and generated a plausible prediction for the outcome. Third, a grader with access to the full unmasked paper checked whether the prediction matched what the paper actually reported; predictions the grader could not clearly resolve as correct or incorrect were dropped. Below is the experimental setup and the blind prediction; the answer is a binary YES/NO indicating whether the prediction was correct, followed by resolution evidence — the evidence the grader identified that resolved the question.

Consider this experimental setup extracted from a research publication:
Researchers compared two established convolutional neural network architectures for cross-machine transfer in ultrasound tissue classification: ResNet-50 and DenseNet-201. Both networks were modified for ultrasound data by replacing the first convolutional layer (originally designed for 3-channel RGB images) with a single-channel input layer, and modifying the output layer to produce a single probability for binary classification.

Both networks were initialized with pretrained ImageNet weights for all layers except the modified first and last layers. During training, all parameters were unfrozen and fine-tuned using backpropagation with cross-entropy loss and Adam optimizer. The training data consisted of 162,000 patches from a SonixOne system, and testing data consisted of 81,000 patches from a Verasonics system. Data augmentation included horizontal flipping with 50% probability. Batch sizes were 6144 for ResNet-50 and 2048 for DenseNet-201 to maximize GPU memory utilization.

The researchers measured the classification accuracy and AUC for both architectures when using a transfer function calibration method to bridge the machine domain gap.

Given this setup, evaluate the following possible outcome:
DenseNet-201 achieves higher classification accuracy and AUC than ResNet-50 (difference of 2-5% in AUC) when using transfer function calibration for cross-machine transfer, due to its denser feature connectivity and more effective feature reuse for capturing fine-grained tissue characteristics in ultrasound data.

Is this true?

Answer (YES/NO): NO